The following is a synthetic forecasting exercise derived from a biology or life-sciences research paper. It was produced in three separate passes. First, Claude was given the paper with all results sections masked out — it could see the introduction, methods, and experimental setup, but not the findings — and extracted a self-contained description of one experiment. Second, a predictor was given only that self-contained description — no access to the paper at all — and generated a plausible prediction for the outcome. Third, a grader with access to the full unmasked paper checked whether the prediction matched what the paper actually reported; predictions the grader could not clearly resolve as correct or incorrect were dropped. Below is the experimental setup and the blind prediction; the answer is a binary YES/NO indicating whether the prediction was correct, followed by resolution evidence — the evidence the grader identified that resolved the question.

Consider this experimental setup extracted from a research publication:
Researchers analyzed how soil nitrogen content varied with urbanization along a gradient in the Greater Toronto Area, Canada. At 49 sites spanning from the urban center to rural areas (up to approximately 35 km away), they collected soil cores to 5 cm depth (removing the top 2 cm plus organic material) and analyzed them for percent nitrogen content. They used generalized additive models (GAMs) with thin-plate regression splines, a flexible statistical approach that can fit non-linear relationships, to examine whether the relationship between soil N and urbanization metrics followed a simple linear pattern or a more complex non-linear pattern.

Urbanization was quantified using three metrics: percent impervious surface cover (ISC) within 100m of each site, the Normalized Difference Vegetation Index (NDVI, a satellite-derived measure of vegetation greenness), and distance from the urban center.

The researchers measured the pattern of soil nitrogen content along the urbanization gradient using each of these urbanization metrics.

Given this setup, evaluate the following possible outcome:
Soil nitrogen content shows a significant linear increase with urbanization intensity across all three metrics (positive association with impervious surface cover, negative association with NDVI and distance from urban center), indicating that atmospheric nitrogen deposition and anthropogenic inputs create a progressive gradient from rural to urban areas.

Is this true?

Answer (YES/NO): NO